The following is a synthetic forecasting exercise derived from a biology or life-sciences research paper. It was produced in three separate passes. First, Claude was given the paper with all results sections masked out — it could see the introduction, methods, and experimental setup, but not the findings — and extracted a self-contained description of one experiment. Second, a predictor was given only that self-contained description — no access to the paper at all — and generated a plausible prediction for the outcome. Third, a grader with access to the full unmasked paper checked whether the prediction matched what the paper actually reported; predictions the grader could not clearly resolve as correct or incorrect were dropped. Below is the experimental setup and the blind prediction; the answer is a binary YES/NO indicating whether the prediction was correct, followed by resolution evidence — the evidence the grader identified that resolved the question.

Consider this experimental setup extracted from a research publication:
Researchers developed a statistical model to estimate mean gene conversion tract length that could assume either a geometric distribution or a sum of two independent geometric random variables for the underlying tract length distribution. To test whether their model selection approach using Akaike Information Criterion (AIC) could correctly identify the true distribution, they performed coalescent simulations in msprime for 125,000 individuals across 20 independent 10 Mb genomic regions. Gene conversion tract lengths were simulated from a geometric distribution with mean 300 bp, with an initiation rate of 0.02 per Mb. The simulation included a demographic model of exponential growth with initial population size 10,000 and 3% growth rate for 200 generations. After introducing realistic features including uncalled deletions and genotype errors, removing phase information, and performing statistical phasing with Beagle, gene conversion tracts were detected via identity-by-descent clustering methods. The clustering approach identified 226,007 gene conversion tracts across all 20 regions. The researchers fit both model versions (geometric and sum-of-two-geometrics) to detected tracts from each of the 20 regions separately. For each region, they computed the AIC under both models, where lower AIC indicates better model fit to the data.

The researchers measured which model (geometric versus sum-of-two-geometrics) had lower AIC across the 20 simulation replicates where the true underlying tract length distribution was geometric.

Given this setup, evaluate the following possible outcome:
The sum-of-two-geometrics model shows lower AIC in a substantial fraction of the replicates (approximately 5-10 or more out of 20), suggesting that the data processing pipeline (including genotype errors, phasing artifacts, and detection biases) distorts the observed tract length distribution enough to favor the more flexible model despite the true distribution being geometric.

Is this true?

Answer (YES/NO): NO